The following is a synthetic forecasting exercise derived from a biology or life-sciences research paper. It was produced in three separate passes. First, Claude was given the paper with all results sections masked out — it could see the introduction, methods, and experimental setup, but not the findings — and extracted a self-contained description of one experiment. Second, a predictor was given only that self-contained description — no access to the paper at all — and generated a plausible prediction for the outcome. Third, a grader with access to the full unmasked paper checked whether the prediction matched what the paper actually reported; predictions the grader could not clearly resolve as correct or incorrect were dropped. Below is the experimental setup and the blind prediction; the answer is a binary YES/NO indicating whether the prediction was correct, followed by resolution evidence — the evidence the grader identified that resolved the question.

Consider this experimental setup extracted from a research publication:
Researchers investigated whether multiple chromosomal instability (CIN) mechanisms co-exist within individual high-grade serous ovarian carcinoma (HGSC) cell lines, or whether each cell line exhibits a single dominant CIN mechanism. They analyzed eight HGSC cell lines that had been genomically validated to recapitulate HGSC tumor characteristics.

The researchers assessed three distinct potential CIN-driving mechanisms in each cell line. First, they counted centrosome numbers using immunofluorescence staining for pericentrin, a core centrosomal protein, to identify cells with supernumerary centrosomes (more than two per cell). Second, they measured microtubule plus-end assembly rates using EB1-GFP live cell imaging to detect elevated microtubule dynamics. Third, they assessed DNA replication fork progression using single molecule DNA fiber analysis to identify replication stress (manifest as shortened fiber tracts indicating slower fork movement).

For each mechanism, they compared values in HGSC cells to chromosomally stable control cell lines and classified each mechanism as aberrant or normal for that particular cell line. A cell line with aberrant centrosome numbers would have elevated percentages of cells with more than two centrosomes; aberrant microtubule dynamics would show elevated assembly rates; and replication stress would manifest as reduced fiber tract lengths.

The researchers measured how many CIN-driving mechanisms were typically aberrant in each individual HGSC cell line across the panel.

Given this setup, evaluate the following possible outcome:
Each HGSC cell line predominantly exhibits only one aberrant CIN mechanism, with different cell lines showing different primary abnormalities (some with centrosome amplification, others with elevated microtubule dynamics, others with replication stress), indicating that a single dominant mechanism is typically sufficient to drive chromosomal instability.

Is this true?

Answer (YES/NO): NO